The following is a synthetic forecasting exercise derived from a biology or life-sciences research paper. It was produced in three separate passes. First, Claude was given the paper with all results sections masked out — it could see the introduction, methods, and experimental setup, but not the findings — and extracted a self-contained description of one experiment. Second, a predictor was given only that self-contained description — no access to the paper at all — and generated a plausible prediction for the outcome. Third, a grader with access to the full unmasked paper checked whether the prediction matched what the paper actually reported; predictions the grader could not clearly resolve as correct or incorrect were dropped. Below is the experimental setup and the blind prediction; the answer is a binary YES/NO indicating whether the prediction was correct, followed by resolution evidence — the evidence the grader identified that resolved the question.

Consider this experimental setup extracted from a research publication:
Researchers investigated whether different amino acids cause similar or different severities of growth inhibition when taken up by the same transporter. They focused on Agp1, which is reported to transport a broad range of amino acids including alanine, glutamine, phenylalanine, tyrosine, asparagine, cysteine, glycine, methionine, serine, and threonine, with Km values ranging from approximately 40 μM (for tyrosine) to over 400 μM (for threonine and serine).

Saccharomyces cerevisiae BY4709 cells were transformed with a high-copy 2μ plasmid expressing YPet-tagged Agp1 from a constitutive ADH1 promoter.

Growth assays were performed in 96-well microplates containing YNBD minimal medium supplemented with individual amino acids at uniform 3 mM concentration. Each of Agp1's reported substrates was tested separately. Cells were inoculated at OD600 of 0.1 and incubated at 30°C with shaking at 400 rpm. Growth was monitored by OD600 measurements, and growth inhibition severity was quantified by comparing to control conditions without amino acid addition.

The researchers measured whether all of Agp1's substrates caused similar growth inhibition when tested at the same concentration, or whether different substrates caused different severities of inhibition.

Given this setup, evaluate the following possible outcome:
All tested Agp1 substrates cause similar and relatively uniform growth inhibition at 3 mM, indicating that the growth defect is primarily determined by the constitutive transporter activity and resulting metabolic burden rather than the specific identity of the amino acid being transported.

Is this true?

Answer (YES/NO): NO